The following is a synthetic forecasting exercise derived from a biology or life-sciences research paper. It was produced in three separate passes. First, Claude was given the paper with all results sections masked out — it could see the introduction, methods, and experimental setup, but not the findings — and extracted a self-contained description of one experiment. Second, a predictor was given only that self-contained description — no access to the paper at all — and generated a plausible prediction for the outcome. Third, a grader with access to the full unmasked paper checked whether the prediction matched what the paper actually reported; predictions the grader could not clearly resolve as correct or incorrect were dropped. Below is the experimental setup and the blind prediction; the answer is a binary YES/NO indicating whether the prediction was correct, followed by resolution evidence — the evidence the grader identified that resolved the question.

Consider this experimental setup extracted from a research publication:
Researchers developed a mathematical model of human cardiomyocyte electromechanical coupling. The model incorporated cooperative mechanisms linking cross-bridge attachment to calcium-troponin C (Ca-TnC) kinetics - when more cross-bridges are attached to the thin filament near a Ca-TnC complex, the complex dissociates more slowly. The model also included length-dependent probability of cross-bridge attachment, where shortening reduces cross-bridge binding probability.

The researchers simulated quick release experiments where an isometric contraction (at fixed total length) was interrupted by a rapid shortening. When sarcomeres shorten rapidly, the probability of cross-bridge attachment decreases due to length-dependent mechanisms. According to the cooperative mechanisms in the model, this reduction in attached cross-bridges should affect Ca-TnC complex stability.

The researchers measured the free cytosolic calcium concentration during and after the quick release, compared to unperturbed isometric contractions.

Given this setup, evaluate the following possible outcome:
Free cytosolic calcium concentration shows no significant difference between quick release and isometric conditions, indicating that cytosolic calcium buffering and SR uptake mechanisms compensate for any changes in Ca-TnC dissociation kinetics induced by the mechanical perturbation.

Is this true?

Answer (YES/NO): NO